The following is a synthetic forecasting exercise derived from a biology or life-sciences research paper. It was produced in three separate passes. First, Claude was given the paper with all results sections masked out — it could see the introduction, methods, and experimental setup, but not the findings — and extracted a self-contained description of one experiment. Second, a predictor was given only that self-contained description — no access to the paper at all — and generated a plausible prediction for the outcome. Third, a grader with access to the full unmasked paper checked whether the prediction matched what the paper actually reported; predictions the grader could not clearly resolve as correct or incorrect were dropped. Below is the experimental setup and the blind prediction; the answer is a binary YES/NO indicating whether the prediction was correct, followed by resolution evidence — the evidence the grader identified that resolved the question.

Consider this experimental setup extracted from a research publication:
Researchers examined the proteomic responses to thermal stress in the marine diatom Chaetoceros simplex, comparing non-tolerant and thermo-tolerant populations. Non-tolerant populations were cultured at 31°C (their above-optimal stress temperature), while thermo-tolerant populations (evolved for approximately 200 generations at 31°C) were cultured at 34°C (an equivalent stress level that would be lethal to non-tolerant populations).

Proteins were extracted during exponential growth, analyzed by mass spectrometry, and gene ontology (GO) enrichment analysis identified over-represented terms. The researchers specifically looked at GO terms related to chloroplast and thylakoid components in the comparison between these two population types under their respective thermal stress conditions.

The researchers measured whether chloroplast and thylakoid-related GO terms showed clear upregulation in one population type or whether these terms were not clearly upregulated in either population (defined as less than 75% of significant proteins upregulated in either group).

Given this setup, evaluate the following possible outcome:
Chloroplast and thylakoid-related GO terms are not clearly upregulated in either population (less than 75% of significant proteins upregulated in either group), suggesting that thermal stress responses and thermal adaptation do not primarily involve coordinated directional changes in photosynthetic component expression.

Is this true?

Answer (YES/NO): NO